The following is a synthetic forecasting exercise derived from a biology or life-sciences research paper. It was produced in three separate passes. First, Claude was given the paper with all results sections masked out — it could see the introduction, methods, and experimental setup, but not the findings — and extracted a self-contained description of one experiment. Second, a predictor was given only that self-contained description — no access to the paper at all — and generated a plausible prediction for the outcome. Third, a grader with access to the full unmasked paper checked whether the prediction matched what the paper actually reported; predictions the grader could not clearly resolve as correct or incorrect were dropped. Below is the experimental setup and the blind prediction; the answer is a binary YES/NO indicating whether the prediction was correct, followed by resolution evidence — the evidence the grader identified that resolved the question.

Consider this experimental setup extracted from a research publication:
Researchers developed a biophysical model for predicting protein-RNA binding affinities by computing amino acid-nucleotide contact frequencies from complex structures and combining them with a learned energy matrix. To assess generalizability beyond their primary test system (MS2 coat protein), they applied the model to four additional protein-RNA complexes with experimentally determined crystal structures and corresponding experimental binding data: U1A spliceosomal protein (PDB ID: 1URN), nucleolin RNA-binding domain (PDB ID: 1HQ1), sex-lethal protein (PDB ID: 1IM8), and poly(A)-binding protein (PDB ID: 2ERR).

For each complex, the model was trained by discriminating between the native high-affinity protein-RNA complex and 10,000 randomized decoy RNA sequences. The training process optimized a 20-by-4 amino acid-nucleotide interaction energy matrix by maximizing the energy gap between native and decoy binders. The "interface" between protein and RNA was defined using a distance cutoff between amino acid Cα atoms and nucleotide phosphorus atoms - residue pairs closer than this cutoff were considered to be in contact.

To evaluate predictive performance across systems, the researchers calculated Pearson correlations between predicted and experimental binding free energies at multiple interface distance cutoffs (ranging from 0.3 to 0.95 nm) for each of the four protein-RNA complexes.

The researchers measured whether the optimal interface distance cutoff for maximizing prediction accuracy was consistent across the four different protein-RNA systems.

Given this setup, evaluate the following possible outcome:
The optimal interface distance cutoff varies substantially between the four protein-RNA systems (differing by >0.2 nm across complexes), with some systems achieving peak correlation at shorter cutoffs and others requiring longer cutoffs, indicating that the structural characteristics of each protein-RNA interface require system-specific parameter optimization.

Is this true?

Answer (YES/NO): NO